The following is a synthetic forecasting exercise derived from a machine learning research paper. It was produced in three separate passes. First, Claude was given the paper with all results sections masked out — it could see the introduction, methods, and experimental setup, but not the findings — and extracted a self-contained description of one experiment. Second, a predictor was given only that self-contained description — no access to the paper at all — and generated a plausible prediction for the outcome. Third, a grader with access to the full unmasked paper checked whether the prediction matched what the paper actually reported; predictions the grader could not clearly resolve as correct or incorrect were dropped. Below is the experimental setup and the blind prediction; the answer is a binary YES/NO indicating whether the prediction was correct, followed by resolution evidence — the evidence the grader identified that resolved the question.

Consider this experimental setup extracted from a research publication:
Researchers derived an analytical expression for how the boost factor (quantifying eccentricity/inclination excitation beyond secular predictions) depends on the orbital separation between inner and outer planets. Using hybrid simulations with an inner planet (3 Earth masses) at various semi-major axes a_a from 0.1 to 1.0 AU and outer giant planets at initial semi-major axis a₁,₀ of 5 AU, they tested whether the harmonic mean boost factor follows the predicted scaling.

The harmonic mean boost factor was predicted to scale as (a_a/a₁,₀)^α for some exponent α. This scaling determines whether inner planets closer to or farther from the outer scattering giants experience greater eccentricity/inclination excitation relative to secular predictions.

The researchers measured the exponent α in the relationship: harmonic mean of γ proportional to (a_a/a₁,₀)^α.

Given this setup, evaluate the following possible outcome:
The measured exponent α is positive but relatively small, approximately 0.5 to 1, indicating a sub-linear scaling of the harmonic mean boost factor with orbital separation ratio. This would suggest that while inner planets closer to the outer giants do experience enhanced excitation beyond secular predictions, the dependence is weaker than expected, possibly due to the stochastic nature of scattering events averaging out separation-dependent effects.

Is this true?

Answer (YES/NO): YES